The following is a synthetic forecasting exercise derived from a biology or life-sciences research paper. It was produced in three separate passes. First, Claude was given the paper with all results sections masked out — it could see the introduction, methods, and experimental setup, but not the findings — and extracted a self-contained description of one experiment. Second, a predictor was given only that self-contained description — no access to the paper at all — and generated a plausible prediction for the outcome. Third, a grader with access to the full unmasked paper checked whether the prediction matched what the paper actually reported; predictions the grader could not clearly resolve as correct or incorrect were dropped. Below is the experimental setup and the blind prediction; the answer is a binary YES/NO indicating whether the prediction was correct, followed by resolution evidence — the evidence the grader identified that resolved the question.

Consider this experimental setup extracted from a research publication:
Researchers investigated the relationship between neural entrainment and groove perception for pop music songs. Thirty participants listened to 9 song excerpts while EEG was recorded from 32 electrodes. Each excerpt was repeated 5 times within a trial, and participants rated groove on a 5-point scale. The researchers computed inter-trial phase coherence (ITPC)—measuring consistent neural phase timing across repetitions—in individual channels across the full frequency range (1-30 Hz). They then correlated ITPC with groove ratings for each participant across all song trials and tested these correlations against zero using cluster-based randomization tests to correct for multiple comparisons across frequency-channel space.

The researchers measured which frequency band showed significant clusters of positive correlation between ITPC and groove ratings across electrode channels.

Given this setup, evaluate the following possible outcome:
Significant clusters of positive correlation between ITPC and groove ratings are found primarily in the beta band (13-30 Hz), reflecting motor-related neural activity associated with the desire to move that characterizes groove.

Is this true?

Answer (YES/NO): NO